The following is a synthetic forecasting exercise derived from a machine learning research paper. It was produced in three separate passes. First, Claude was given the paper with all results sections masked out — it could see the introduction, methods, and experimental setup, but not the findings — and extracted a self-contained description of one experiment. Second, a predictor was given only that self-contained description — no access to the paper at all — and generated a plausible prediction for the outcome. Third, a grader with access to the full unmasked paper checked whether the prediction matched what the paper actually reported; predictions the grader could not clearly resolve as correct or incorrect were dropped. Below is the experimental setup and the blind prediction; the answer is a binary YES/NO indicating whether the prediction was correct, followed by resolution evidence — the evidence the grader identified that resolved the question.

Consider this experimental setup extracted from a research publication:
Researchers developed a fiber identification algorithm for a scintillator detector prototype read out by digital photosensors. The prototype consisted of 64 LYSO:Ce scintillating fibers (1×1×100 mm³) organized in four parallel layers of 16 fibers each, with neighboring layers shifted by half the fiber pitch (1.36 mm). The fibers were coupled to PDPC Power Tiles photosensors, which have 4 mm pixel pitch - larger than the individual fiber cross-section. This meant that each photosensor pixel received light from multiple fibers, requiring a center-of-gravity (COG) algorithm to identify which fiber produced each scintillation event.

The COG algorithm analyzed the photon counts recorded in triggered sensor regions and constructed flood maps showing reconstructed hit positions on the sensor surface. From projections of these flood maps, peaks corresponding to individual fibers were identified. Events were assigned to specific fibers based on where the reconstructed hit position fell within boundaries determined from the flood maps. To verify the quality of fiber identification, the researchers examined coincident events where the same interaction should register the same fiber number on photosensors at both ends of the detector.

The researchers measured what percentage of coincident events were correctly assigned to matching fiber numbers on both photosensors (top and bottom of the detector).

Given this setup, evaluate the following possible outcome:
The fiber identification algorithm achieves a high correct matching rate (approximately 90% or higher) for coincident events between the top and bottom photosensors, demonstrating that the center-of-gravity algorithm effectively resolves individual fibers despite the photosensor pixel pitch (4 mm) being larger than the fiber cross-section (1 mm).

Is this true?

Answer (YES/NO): NO